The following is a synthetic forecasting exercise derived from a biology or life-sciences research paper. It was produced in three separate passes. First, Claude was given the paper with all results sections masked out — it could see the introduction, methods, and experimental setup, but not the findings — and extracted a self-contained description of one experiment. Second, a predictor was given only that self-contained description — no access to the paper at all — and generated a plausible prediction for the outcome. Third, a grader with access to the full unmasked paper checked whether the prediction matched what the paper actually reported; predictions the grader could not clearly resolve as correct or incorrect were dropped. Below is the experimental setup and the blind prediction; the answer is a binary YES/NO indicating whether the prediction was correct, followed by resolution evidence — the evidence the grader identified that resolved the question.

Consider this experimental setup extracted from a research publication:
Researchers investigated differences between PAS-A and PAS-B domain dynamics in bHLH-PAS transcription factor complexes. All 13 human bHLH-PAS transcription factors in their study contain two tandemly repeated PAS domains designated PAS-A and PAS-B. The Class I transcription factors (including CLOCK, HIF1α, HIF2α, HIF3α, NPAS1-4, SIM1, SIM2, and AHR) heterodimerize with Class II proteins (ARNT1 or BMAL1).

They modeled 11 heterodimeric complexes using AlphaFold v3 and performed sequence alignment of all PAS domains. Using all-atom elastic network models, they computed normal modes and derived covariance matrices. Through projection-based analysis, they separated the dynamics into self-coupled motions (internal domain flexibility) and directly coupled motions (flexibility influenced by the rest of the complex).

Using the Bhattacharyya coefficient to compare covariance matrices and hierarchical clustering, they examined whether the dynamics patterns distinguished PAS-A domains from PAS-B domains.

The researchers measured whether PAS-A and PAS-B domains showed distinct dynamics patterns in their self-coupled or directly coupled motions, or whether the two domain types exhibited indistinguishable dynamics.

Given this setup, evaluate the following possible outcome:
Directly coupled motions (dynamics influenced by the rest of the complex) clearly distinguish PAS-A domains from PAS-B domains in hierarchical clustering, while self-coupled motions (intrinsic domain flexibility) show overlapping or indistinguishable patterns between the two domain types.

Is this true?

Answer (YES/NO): NO